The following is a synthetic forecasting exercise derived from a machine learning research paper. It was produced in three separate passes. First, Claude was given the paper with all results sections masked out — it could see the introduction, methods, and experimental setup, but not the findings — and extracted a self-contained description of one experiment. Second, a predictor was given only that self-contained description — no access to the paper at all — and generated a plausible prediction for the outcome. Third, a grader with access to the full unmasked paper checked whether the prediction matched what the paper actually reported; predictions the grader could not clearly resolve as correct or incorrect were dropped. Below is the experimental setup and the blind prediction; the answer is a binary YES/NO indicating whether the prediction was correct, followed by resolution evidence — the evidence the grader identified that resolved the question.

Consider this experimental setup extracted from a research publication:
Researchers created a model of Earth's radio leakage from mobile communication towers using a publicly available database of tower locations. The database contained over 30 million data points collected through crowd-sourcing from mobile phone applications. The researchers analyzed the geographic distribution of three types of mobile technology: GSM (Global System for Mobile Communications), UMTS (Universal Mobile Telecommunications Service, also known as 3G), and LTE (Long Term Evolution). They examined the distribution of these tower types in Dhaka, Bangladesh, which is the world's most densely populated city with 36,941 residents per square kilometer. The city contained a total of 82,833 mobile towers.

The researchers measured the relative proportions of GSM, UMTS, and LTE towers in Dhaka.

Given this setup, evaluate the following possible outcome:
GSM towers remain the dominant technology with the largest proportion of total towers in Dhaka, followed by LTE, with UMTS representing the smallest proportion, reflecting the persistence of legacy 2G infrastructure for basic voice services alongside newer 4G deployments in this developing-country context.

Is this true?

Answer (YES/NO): NO